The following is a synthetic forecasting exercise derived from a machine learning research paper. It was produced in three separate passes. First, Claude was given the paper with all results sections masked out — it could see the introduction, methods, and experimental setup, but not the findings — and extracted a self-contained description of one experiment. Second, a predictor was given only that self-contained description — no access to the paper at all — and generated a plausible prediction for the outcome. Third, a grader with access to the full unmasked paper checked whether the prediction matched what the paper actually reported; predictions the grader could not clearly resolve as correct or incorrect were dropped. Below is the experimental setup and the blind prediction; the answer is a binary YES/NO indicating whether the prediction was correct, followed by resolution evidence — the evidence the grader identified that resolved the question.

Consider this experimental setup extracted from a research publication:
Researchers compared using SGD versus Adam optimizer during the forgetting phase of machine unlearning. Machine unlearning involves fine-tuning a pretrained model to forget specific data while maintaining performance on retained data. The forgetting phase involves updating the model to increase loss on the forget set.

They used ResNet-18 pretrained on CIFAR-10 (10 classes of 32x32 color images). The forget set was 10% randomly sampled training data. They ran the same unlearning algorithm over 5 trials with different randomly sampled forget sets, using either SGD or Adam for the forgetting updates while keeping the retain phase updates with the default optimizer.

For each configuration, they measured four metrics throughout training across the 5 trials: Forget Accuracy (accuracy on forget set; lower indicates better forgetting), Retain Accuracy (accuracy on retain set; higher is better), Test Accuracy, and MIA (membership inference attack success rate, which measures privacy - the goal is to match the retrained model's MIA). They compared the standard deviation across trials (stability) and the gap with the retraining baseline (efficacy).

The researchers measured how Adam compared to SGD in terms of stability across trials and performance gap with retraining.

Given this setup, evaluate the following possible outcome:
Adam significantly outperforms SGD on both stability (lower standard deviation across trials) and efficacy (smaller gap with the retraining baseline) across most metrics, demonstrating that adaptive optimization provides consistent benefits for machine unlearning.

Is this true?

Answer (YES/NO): NO